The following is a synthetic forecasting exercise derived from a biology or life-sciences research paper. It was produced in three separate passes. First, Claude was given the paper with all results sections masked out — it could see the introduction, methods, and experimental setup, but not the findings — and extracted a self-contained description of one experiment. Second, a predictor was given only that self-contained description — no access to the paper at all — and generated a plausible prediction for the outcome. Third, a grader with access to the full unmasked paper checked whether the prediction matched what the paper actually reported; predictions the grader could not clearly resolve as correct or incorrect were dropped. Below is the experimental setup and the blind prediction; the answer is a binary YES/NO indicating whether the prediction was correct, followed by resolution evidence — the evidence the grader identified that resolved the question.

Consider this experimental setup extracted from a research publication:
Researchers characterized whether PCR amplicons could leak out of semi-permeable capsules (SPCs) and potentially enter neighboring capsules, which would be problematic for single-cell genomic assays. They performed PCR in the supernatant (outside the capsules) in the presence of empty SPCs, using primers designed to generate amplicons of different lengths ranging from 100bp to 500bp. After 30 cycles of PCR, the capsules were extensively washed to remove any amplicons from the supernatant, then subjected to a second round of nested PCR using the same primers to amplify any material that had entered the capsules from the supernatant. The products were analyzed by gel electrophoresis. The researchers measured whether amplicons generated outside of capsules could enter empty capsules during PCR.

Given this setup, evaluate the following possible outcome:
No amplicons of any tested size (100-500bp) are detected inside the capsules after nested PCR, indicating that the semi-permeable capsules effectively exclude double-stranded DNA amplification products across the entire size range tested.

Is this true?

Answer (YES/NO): NO